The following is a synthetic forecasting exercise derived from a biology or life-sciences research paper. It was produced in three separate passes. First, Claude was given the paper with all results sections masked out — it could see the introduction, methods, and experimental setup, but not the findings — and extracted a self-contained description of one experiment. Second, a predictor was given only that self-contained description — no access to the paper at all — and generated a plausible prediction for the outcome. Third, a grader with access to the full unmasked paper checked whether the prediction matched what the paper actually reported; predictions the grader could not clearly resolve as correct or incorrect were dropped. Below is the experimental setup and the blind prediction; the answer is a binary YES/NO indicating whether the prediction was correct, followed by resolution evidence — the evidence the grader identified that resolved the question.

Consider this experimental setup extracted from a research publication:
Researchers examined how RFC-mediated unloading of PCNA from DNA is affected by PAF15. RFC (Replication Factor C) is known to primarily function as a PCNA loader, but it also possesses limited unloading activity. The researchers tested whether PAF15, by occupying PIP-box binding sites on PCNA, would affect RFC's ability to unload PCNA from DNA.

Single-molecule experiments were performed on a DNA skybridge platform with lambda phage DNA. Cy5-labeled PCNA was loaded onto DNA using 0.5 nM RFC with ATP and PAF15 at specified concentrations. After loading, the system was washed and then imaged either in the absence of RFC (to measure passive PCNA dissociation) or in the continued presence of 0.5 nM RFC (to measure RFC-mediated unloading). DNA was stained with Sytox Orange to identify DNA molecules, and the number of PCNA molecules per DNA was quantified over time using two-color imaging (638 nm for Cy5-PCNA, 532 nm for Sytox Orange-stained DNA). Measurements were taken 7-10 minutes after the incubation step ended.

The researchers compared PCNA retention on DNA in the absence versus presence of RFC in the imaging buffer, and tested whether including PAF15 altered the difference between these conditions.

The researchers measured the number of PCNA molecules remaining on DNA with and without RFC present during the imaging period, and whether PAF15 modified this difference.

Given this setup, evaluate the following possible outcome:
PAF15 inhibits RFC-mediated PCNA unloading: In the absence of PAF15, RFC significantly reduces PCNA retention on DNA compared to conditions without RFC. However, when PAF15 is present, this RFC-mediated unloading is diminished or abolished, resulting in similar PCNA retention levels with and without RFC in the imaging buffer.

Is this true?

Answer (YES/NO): YES